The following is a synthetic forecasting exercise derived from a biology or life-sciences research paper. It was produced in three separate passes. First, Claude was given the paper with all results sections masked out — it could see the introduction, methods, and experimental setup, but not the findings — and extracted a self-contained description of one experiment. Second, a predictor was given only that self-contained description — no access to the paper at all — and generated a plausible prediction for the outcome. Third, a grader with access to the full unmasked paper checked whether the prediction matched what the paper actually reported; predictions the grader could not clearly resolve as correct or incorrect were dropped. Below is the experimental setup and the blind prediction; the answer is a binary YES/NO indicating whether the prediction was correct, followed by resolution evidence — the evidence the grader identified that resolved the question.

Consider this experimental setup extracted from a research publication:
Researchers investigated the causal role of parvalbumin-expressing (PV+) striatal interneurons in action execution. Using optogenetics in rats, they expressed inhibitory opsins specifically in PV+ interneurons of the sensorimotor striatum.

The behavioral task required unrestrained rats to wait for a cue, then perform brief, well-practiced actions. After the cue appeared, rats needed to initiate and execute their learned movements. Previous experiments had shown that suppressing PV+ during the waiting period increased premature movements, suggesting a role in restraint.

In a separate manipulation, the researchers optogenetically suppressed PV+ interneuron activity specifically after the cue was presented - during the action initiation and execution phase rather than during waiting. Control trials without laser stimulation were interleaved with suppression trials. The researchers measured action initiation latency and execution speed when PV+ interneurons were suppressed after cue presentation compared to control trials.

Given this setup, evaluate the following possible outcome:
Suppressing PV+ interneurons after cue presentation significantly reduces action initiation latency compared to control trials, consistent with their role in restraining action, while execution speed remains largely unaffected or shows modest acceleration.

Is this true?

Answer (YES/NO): NO